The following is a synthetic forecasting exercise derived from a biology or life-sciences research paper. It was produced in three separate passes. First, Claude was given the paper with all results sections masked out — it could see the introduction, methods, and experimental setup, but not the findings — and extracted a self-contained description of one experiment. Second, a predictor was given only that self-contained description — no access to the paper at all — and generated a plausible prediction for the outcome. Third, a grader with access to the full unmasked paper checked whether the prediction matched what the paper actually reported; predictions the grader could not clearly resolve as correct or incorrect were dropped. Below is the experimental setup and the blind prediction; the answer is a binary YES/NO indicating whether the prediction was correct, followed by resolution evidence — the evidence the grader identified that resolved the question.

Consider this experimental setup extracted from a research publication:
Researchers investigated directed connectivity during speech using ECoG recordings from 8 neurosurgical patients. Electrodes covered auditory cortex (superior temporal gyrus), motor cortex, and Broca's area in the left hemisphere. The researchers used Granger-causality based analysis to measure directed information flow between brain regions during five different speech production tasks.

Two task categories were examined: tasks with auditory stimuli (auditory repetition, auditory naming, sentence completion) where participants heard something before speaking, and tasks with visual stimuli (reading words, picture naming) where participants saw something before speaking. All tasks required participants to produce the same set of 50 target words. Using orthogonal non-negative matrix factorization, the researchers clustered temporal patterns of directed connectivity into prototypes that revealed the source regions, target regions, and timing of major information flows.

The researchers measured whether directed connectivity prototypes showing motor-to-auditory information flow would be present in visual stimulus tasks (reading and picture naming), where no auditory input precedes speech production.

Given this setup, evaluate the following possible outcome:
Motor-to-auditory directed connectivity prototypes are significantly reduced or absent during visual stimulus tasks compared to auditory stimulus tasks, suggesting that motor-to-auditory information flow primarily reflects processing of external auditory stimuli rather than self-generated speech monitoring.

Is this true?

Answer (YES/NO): NO